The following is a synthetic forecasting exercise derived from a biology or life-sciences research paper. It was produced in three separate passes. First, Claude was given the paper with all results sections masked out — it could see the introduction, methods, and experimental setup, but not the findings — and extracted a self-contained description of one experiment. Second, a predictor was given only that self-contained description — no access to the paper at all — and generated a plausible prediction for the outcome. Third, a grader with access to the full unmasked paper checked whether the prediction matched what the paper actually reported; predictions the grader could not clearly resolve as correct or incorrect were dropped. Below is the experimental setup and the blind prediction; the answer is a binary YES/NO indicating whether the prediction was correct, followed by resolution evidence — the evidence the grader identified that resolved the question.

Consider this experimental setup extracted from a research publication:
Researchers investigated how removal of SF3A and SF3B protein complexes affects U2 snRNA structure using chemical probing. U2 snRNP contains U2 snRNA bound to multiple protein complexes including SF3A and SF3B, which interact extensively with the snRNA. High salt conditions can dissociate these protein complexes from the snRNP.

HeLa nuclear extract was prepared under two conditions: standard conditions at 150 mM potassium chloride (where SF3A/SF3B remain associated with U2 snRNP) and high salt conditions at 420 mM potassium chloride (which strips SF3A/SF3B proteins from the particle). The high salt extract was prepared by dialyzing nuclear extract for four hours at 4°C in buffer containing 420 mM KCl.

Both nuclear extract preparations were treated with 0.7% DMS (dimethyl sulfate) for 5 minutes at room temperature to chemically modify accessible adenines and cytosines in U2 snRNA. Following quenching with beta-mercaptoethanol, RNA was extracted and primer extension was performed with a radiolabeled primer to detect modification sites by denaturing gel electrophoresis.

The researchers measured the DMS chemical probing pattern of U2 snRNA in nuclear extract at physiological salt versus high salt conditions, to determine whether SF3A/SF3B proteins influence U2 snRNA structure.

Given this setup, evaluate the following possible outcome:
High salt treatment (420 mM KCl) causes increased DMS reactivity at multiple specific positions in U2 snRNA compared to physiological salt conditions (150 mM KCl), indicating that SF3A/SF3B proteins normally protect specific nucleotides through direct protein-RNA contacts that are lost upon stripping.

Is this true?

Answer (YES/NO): NO